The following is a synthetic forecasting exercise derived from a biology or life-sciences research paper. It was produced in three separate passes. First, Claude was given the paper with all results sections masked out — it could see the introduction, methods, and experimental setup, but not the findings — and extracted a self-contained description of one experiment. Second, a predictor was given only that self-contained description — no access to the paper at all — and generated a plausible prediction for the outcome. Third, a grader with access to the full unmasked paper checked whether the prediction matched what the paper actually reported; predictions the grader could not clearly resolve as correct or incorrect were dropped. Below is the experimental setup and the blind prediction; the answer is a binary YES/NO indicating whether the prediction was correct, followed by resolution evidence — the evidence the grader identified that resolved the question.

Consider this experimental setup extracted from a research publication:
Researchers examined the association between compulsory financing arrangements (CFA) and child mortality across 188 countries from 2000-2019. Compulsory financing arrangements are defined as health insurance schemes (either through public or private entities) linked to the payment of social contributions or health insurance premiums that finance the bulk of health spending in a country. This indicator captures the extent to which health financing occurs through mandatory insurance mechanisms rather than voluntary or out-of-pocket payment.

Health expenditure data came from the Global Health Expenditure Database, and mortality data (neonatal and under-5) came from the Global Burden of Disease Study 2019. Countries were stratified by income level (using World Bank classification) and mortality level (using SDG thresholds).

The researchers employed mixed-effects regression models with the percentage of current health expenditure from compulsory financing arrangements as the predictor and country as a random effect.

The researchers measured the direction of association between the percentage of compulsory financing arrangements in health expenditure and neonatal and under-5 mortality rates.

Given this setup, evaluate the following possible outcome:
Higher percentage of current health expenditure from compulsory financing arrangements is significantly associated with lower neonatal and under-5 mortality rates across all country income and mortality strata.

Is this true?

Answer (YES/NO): YES